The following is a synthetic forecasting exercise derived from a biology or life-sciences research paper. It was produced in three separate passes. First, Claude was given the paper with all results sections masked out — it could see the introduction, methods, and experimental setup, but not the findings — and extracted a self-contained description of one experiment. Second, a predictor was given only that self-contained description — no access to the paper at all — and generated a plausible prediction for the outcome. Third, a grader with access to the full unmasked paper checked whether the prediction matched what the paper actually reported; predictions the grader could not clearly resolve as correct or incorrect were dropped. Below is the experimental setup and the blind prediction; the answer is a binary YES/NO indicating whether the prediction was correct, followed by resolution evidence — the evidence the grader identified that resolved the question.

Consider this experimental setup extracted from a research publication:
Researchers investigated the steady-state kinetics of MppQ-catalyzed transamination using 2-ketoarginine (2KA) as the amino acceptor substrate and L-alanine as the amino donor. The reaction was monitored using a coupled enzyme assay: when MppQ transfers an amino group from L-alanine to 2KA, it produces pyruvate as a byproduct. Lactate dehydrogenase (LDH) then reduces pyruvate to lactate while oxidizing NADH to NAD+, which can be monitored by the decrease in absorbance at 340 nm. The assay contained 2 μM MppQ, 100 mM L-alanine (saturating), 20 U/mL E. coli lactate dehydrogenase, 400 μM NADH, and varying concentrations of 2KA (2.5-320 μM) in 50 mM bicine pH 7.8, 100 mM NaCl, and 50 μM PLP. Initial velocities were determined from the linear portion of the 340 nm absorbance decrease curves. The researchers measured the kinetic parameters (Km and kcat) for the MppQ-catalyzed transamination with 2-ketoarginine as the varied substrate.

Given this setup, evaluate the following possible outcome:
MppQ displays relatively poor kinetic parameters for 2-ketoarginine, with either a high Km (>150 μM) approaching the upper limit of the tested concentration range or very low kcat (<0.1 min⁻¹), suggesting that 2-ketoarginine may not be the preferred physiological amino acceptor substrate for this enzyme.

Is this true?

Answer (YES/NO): NO